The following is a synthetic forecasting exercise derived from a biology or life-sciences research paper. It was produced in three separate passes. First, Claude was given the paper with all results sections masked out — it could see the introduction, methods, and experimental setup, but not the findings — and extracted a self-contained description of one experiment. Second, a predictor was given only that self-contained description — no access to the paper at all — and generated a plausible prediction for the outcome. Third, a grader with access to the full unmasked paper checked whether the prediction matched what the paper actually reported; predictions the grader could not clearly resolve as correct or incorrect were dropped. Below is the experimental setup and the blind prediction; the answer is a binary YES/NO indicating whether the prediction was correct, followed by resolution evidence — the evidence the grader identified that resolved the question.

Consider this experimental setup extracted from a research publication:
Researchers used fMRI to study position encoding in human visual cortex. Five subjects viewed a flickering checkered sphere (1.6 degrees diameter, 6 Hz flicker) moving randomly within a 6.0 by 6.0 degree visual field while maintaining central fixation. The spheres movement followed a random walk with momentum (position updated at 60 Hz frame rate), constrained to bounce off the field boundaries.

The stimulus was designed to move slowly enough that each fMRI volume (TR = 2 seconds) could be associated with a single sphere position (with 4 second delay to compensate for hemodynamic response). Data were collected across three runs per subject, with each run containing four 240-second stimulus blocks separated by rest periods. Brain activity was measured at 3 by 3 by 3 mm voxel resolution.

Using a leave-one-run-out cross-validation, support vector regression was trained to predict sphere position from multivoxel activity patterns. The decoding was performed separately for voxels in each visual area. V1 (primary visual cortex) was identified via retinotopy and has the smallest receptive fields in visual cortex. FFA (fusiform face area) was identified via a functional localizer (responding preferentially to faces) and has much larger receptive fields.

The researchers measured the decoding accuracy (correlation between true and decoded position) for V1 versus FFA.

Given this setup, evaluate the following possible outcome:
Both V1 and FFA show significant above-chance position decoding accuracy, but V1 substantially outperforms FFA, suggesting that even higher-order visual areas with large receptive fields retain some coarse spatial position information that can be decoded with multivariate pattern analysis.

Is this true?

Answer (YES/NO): NO